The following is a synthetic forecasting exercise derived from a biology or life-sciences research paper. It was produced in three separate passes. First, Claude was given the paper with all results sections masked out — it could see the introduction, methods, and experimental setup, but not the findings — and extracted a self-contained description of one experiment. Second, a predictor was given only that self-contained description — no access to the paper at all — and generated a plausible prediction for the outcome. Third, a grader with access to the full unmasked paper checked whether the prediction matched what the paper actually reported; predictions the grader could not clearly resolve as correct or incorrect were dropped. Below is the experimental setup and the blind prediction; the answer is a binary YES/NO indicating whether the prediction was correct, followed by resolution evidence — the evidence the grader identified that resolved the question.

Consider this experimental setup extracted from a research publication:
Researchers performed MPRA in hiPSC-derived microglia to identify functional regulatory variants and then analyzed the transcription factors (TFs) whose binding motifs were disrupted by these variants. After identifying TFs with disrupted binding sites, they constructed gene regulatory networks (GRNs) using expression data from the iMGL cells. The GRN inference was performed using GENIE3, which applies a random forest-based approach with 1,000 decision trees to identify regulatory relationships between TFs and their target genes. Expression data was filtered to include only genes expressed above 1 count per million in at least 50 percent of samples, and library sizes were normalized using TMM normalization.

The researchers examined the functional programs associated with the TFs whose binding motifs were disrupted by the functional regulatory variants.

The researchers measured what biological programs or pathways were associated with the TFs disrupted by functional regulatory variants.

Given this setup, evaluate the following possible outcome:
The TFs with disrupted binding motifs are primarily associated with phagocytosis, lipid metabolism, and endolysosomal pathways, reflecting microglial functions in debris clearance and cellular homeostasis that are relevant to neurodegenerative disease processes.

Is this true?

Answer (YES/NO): NO